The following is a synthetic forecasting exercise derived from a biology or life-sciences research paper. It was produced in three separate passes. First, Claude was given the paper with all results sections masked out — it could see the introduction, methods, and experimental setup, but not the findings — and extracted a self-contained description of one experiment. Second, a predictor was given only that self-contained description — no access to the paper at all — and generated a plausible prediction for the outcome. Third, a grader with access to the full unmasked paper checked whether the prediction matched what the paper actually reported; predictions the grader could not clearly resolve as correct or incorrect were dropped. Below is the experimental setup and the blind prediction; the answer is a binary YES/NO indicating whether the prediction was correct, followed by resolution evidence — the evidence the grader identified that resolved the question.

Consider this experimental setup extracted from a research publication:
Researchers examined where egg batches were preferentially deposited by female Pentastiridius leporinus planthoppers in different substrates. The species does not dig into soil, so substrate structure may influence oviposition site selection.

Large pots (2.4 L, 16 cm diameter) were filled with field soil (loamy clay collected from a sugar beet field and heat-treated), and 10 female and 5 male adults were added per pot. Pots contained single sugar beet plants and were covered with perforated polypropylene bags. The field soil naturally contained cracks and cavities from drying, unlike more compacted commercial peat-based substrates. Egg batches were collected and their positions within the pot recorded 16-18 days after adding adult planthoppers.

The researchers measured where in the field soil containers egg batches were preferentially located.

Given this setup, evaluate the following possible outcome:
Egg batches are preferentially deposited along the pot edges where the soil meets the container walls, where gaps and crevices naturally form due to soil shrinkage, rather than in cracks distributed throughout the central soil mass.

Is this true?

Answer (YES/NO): YES